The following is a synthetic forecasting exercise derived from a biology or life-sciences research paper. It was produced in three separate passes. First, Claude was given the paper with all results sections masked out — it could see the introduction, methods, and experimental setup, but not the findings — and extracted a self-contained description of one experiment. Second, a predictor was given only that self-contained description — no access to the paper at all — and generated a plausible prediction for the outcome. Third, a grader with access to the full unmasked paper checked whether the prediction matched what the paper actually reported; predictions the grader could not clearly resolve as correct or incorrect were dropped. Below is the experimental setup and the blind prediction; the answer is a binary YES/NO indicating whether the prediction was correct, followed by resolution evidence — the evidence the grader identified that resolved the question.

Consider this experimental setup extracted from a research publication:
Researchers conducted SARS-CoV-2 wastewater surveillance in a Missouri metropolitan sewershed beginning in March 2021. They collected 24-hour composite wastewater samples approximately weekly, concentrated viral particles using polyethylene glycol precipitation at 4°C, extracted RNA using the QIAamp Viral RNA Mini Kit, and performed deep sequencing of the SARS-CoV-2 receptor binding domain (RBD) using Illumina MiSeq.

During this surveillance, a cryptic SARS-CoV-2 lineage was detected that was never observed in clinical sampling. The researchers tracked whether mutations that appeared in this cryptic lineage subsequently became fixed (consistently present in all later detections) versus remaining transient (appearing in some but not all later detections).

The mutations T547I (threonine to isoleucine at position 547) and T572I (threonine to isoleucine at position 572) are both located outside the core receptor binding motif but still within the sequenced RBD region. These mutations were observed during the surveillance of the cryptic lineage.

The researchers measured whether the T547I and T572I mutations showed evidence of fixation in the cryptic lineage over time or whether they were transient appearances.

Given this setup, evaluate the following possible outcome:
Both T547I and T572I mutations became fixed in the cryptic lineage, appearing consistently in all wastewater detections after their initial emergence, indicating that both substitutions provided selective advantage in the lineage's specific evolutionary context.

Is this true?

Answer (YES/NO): NO